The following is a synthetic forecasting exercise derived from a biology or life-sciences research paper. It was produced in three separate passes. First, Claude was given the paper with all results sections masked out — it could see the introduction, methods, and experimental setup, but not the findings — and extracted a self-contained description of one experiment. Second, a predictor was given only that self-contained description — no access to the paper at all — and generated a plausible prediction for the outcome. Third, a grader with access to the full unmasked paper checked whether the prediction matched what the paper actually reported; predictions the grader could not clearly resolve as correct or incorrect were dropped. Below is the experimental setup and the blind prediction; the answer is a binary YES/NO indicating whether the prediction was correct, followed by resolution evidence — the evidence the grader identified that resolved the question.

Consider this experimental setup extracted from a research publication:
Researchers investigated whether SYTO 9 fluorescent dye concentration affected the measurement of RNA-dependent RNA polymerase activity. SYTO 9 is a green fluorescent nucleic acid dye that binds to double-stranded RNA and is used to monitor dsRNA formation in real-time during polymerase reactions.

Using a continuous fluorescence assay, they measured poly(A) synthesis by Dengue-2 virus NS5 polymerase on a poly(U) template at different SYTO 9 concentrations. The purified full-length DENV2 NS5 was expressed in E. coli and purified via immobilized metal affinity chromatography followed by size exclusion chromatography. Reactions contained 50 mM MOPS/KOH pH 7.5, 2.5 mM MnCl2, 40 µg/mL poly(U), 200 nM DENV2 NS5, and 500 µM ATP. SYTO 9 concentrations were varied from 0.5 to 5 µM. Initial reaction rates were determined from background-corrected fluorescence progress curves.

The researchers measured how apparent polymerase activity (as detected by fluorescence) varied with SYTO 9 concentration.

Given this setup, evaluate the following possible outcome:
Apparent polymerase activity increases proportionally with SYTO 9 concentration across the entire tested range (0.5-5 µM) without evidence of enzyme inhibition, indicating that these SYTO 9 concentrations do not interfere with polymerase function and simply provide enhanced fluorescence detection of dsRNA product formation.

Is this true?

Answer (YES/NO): NO